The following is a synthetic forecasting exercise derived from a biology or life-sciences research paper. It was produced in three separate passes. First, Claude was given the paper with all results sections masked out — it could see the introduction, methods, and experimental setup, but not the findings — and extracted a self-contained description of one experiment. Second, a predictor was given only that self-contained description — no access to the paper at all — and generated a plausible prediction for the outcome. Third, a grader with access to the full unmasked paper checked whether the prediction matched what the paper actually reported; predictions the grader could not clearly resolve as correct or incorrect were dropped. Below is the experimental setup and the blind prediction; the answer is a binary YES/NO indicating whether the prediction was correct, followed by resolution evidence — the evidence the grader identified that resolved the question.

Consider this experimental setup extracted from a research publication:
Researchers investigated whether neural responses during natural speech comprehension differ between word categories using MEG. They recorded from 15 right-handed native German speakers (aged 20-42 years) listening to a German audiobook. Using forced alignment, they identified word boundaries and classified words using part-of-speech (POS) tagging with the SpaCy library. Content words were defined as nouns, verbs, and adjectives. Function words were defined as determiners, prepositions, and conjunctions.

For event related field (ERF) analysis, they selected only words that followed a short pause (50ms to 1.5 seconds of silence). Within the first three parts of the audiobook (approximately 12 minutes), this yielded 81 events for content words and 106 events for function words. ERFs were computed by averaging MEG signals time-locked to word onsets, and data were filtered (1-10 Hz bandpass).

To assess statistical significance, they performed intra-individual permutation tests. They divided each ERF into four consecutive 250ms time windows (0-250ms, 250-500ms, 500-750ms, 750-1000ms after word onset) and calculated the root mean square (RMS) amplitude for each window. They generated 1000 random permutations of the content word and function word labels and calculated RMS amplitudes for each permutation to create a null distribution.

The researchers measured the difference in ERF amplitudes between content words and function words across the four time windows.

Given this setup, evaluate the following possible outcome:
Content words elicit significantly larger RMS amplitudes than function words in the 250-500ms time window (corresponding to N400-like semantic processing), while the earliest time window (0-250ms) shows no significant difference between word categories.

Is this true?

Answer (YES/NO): NO